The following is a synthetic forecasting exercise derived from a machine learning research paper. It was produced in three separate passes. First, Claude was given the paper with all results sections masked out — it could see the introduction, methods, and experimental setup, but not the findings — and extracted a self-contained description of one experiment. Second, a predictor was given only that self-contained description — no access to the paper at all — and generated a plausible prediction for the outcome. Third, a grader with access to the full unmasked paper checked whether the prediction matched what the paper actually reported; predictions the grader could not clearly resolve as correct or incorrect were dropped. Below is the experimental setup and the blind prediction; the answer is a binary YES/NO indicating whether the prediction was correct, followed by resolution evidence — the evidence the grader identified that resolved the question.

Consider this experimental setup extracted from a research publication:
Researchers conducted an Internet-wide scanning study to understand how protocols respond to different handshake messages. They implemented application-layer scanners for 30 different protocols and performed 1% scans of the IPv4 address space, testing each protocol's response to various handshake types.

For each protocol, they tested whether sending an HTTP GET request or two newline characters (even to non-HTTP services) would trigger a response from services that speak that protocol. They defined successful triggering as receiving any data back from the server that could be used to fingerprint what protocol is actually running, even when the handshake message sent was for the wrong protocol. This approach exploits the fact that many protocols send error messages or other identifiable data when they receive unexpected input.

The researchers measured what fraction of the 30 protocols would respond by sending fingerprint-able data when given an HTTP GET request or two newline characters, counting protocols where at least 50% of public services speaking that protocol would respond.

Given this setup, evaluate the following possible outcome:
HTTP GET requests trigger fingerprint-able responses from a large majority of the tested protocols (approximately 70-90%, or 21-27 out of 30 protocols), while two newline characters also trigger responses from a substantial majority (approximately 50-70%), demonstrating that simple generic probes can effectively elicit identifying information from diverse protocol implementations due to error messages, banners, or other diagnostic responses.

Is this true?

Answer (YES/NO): NO